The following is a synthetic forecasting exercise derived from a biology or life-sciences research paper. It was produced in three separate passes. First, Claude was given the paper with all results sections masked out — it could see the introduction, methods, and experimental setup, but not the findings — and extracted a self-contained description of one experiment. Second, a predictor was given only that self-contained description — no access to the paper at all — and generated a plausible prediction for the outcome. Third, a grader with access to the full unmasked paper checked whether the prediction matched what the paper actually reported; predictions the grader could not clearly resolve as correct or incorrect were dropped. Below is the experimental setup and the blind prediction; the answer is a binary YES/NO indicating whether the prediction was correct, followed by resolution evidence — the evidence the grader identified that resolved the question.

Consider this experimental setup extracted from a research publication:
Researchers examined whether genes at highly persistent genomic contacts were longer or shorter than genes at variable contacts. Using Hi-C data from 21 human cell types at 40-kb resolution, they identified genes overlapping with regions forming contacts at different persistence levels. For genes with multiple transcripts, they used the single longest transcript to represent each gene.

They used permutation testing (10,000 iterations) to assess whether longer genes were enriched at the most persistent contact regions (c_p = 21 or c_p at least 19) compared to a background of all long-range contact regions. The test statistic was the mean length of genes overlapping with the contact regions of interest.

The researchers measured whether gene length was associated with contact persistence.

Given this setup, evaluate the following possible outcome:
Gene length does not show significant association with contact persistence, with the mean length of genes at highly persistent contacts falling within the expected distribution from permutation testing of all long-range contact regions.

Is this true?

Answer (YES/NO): NO